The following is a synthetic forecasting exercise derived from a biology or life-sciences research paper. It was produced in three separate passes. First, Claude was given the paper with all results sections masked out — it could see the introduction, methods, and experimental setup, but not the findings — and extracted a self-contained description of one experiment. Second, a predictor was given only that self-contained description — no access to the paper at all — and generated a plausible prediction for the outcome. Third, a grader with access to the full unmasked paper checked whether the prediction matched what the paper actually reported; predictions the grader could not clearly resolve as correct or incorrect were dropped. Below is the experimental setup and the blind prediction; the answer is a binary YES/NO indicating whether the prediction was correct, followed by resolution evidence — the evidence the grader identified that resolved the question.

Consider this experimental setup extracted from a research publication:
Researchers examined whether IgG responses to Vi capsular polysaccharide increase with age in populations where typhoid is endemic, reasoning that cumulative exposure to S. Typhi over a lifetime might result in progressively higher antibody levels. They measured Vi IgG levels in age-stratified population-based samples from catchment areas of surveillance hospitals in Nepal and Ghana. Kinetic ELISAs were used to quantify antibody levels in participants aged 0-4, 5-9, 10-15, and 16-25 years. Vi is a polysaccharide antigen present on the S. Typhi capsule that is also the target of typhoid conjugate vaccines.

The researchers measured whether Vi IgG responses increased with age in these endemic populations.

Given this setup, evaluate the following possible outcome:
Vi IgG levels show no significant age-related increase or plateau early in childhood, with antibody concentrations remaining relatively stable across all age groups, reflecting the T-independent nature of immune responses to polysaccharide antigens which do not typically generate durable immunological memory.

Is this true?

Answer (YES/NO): YES